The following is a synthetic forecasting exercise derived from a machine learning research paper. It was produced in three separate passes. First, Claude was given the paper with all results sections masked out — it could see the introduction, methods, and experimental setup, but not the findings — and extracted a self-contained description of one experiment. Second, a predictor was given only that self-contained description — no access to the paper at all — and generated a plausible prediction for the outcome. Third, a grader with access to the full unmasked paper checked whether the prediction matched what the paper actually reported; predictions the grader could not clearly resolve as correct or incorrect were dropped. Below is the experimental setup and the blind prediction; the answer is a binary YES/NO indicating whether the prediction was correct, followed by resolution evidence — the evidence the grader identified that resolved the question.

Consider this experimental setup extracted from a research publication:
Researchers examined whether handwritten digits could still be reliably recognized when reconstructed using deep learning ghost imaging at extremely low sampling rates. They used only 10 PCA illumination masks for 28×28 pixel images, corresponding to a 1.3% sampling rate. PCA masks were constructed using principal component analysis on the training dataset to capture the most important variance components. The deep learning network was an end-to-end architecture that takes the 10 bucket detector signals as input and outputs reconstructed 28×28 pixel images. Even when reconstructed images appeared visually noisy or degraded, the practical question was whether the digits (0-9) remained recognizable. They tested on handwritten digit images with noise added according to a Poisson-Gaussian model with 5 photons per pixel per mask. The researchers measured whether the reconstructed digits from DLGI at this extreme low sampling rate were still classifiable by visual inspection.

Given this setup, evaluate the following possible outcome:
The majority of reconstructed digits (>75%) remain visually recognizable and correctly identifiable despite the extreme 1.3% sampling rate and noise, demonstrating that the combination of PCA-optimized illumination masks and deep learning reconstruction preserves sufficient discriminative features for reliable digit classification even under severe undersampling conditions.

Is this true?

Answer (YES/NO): NO